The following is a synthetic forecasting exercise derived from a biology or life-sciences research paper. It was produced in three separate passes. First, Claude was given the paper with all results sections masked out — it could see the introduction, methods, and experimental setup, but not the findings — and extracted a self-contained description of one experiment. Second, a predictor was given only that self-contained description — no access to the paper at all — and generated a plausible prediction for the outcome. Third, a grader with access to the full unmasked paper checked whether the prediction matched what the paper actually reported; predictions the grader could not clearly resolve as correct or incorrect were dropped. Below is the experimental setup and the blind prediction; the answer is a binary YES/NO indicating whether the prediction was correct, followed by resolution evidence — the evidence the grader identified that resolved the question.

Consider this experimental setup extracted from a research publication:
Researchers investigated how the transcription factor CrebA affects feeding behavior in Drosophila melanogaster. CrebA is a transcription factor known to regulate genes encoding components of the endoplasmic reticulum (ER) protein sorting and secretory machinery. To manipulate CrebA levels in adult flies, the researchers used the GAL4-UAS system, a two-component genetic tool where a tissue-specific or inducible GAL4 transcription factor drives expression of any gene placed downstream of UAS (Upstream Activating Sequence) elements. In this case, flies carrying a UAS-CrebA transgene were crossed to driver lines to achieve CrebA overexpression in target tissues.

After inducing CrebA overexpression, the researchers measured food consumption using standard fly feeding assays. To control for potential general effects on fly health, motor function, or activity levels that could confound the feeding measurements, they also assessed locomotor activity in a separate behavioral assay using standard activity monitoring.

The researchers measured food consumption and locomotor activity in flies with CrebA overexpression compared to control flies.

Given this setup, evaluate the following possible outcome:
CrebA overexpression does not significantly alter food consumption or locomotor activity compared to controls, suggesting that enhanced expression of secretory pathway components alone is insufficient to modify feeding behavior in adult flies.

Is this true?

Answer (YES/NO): NO